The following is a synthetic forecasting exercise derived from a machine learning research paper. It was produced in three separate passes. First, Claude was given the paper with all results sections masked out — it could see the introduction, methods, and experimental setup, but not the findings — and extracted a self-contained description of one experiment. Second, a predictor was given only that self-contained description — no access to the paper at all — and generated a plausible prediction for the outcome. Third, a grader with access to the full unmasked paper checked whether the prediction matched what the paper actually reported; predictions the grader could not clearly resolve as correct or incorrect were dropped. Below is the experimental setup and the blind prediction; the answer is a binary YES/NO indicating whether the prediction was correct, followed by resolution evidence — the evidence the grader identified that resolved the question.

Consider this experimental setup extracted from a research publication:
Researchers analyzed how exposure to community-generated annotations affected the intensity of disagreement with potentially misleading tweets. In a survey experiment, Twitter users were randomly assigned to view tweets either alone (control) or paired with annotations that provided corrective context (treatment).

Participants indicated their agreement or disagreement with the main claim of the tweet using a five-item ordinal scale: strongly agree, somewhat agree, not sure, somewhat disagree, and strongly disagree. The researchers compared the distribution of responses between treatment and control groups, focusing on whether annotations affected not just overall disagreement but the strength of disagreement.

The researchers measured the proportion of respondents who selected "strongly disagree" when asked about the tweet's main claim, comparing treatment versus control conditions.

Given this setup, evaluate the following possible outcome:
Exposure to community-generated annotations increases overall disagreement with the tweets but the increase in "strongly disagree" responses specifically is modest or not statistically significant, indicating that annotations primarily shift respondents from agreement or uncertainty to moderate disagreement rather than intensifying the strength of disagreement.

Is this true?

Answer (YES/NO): NO